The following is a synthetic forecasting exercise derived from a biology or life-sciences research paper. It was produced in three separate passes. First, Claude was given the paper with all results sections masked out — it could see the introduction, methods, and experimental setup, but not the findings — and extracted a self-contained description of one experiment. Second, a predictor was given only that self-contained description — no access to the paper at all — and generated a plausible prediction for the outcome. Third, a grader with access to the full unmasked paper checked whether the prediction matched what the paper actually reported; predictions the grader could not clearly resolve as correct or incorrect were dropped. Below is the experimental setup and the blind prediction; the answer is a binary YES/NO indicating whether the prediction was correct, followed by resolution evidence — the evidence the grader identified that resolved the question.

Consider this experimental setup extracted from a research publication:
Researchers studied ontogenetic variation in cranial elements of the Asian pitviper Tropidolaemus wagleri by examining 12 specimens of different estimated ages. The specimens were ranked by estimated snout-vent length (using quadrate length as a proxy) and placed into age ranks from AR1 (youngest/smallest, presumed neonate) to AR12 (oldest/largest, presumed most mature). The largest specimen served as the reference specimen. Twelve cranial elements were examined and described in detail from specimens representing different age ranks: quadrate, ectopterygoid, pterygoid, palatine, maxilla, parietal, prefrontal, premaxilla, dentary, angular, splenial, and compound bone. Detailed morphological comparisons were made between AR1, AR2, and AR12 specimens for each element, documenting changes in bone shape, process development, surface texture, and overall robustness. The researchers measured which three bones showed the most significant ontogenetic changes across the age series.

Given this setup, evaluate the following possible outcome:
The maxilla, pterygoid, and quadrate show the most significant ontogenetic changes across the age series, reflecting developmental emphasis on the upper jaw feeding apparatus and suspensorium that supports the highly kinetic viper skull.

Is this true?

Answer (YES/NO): NO